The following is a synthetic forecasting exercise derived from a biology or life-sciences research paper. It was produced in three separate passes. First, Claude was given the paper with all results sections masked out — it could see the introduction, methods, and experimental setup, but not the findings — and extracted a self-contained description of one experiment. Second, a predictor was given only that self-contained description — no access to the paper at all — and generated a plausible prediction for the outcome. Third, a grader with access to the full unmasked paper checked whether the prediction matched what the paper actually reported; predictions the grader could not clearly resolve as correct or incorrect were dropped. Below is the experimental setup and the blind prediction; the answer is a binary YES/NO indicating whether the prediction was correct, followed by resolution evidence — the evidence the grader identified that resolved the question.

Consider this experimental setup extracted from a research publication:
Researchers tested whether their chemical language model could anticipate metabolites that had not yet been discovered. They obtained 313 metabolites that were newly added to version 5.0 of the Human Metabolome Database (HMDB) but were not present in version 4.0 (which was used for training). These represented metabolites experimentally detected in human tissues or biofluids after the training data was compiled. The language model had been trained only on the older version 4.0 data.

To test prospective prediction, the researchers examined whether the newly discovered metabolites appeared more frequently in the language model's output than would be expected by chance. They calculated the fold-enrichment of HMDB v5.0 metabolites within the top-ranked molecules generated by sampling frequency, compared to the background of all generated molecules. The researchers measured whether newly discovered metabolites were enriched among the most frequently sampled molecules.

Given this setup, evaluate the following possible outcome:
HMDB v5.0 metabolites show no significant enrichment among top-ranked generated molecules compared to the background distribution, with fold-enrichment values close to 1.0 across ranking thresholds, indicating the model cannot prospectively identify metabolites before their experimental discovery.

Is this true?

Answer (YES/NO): NO